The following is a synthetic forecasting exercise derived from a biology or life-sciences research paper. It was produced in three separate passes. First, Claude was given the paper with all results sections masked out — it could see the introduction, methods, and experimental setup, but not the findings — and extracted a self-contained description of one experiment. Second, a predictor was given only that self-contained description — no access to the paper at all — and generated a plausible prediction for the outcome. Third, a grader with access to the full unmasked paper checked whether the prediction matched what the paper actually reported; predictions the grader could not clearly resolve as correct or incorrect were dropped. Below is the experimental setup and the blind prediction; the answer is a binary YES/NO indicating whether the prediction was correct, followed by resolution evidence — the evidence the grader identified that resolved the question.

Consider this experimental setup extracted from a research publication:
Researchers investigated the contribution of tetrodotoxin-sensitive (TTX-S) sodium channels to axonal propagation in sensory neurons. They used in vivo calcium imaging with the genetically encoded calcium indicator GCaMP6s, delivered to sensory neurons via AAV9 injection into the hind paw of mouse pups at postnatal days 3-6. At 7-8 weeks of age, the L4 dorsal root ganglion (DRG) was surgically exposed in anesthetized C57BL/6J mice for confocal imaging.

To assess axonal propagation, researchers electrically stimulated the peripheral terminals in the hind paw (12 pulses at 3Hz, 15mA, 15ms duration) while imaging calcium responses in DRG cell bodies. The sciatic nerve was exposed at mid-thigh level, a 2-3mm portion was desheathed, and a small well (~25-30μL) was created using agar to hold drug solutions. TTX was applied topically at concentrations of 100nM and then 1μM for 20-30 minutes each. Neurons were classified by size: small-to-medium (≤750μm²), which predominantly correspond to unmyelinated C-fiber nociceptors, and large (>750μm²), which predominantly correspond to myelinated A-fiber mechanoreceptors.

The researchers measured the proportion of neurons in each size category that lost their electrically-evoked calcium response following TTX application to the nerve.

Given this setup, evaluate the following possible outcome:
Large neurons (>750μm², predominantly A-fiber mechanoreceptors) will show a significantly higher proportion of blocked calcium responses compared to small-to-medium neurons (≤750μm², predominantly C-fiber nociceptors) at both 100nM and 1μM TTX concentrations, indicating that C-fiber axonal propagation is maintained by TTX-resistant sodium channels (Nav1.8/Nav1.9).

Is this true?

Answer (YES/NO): YES